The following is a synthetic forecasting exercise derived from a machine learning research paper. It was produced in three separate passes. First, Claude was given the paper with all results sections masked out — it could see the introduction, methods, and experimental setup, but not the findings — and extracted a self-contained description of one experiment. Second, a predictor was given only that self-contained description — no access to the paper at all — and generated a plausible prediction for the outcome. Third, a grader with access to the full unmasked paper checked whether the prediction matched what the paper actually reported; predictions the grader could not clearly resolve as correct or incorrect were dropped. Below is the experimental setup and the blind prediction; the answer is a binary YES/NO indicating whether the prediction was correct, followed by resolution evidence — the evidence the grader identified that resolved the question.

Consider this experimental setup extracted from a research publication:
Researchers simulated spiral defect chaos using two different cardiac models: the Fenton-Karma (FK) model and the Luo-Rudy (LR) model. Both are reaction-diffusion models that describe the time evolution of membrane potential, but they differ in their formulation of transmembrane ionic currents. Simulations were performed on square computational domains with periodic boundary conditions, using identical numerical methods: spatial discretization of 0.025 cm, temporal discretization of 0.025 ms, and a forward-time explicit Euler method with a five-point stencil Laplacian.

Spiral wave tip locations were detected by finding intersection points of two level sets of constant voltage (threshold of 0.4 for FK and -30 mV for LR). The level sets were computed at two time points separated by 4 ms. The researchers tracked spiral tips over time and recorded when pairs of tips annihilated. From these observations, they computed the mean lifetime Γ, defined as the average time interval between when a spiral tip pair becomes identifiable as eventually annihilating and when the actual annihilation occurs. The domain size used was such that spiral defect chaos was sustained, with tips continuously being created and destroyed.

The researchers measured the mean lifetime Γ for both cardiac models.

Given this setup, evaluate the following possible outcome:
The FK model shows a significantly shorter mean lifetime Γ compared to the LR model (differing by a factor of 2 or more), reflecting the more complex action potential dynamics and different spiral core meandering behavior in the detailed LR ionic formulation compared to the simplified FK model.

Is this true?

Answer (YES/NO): NO